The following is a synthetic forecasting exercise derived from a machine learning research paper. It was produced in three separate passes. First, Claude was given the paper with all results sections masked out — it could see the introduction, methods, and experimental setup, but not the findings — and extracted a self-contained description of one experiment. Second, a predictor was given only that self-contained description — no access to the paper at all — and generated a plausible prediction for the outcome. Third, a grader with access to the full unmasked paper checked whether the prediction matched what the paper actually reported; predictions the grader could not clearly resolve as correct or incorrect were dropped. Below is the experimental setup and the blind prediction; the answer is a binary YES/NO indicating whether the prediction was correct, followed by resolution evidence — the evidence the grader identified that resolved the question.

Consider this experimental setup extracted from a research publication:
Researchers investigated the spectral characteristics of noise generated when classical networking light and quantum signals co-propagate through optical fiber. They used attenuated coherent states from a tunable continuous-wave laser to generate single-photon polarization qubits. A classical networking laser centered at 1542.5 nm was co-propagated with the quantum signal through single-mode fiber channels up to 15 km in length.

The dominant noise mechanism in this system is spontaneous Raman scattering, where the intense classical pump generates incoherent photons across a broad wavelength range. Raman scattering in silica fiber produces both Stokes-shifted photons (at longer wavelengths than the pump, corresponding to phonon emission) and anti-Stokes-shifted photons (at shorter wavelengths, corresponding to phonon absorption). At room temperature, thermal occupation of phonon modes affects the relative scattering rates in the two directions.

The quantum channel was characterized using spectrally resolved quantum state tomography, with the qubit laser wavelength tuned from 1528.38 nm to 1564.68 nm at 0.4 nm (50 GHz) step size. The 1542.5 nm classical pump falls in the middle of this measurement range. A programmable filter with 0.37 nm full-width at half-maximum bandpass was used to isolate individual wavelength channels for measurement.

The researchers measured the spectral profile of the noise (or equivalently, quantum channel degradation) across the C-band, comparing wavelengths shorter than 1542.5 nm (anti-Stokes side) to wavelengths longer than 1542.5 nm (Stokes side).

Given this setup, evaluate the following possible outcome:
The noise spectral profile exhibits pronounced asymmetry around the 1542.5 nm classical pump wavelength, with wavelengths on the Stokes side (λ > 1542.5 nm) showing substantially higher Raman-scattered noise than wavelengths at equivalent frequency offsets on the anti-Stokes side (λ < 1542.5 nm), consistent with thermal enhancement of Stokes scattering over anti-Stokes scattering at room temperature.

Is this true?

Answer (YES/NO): NO